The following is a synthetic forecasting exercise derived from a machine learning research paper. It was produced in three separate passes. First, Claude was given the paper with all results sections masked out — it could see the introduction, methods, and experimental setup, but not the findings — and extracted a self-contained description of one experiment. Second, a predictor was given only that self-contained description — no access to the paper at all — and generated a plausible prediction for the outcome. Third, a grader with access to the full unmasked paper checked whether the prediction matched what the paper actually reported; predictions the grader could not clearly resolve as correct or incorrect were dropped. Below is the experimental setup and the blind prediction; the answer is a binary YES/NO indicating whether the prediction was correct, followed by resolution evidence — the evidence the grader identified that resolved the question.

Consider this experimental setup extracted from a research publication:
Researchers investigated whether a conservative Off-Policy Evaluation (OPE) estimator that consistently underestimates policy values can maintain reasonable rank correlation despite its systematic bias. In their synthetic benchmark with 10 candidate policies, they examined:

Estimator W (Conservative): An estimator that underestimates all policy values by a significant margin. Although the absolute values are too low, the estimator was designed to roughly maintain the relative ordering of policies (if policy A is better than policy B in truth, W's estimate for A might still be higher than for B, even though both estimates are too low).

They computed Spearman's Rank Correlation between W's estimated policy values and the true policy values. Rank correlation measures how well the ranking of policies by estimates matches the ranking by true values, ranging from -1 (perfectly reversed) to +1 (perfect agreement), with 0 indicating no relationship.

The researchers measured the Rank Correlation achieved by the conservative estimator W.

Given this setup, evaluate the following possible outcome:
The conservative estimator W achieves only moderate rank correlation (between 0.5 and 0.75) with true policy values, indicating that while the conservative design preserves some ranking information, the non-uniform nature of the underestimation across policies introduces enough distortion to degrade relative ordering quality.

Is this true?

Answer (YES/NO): NO